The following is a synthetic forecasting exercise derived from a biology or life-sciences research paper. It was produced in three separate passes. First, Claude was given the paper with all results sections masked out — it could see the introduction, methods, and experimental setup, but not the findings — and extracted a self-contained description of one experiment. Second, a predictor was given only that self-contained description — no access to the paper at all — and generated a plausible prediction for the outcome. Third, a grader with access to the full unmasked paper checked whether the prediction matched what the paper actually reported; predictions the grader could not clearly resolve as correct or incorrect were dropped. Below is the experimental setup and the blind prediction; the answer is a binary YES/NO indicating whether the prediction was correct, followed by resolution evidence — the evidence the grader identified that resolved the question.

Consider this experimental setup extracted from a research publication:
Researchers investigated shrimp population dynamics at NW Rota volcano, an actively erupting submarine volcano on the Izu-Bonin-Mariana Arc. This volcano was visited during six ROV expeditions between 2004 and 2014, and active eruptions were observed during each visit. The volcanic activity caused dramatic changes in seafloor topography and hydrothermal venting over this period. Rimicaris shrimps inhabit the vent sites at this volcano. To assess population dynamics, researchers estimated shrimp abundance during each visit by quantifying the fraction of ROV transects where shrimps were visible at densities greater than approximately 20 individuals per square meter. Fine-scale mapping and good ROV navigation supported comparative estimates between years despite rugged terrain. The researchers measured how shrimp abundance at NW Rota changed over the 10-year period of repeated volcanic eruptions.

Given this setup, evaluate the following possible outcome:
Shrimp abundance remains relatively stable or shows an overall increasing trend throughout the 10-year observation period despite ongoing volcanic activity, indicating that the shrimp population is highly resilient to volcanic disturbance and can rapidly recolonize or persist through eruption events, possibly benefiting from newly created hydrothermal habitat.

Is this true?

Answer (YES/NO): NO